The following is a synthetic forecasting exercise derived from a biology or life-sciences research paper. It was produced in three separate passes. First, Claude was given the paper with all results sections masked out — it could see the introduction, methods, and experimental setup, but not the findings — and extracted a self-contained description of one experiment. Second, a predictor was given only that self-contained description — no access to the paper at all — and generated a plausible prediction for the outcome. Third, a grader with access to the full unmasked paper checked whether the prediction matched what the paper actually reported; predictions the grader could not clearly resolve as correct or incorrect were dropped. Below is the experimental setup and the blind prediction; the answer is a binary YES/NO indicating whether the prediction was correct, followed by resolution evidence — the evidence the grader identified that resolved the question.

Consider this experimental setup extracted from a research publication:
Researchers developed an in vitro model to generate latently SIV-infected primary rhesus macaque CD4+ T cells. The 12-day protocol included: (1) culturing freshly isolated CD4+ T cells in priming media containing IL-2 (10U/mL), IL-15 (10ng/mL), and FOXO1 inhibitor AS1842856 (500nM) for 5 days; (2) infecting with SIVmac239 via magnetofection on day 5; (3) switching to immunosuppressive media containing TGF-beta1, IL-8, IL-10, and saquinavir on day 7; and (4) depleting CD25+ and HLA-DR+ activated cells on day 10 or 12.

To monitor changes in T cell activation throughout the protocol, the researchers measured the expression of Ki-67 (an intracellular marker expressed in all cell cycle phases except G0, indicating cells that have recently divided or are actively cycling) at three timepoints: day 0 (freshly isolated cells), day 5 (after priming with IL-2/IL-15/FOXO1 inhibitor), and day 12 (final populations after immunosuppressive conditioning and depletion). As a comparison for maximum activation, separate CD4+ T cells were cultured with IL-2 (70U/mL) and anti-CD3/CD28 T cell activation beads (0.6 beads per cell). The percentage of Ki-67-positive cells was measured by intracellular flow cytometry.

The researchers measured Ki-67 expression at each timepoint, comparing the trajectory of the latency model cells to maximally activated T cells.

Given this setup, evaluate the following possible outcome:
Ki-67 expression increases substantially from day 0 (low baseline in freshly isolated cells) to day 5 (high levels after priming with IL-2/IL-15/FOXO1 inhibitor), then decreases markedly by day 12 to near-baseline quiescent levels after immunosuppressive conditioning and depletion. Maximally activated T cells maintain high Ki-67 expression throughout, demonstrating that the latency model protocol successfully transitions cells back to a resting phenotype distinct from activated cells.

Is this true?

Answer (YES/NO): NO